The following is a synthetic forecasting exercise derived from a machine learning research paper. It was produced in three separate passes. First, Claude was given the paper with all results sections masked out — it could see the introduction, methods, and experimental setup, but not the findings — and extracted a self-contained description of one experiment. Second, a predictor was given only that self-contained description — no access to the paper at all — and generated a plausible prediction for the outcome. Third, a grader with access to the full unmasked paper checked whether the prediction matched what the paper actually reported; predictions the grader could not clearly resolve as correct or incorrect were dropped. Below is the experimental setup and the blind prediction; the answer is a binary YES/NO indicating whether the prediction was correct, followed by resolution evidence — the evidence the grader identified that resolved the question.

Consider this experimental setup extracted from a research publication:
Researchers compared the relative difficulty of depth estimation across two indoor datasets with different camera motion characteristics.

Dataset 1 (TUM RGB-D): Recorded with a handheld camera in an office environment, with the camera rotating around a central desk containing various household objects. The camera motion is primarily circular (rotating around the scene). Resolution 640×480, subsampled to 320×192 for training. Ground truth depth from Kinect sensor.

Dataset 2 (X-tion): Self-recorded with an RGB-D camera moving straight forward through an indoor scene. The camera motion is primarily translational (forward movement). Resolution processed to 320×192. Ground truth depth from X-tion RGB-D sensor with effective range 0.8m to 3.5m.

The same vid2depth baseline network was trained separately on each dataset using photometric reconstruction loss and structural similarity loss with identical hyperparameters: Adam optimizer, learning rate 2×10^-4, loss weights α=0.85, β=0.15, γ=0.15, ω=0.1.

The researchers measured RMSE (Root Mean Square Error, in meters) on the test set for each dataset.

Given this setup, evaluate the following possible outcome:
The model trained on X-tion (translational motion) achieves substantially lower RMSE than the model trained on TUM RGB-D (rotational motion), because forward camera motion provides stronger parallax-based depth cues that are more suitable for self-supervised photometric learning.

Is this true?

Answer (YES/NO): NO